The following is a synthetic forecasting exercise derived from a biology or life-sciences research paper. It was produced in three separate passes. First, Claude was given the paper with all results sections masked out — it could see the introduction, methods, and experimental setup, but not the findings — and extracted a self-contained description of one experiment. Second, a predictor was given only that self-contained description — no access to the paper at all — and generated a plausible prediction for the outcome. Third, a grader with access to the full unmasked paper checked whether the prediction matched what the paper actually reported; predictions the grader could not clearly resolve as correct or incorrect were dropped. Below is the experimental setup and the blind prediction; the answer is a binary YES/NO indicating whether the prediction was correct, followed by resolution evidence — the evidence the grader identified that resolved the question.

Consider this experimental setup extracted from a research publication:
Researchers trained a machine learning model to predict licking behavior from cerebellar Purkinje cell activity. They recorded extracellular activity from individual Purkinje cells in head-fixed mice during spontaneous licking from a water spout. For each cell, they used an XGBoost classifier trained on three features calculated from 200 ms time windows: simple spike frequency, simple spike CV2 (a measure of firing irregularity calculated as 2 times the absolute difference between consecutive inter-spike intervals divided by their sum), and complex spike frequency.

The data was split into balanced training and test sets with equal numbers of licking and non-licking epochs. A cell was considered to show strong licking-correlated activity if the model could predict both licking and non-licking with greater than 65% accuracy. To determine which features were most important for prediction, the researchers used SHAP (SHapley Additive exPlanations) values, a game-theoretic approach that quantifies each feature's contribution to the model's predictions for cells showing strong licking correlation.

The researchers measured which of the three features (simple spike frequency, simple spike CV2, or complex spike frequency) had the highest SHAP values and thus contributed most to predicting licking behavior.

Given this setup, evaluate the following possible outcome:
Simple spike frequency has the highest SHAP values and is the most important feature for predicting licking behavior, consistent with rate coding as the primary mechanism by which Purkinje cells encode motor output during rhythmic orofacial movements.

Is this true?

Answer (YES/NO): NO